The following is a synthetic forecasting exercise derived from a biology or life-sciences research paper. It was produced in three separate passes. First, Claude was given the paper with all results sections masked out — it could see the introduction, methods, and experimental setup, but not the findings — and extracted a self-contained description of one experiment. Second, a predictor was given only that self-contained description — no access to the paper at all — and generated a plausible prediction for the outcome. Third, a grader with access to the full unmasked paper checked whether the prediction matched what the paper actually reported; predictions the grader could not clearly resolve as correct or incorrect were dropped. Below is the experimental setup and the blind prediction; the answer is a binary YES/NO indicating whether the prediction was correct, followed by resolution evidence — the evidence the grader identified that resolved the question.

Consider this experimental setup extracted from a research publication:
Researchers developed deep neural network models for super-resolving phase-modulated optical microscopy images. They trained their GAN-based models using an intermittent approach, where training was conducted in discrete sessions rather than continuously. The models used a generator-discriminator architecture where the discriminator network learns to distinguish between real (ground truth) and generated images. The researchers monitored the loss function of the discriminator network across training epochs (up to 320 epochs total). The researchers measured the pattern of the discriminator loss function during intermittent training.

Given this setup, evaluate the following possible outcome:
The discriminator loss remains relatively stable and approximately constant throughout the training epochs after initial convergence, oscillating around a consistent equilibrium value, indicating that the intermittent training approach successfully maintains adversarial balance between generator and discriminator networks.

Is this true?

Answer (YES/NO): NO